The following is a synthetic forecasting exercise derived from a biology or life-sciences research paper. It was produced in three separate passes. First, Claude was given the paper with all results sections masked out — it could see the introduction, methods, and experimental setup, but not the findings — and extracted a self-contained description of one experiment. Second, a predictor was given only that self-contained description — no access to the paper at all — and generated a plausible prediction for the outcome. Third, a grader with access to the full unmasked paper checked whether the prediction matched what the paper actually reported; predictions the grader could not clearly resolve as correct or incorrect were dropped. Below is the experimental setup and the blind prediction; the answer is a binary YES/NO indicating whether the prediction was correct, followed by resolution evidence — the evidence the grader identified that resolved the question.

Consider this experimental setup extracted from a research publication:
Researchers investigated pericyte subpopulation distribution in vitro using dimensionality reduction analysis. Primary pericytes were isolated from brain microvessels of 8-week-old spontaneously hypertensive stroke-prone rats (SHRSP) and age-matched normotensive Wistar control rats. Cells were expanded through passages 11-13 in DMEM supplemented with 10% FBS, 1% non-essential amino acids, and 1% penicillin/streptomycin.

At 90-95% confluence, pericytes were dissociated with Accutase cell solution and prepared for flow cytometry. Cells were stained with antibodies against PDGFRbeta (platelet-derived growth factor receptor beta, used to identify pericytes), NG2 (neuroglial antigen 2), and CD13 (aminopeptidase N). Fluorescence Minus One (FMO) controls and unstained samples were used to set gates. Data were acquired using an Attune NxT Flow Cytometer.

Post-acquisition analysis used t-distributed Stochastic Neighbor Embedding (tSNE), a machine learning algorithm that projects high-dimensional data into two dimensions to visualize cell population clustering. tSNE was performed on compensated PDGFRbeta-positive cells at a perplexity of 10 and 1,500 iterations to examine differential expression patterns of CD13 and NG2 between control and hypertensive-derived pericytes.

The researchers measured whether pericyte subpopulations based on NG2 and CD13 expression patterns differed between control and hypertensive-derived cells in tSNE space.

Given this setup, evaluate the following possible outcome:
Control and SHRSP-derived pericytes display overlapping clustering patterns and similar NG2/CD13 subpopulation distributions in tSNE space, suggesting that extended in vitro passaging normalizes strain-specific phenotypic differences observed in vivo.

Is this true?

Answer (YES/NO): NO